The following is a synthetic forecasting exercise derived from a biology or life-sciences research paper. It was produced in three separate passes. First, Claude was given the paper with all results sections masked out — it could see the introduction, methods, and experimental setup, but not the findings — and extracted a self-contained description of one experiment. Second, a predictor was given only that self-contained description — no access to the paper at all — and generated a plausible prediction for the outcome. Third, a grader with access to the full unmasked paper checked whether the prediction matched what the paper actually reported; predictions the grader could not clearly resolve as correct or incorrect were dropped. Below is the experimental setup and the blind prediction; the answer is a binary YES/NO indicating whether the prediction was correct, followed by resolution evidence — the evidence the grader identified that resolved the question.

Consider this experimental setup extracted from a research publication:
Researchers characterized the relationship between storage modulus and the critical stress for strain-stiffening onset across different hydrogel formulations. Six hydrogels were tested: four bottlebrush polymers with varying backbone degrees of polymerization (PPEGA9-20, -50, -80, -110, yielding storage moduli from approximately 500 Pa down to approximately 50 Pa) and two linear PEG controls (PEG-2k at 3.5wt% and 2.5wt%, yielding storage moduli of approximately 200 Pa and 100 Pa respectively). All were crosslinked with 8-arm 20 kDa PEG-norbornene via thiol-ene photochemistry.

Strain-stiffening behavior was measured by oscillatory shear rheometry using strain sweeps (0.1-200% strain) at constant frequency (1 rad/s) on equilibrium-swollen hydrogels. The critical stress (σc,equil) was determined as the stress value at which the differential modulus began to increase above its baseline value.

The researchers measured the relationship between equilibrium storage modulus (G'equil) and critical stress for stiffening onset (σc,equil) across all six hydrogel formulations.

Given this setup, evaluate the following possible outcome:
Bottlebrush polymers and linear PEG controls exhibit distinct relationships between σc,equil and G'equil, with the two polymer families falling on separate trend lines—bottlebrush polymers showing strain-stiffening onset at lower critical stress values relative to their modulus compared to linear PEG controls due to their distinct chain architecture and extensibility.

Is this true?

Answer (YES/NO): NO